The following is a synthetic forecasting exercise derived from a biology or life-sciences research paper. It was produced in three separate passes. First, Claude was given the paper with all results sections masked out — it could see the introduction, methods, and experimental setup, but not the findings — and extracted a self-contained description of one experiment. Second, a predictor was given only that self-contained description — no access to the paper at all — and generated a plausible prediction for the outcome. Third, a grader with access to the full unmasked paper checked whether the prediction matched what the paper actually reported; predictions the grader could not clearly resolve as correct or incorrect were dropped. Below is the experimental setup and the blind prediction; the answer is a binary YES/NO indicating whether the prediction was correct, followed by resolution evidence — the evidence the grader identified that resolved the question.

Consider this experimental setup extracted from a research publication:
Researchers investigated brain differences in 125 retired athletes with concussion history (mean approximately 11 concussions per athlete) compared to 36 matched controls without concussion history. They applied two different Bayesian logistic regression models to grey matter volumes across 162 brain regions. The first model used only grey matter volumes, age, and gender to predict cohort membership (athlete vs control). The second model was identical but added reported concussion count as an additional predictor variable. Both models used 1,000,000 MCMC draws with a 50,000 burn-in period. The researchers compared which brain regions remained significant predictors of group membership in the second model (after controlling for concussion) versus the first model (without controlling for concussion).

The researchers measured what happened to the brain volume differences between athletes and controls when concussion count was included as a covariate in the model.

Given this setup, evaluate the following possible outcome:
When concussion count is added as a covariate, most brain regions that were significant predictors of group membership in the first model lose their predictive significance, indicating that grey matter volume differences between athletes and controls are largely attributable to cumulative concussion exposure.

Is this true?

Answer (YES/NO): YES